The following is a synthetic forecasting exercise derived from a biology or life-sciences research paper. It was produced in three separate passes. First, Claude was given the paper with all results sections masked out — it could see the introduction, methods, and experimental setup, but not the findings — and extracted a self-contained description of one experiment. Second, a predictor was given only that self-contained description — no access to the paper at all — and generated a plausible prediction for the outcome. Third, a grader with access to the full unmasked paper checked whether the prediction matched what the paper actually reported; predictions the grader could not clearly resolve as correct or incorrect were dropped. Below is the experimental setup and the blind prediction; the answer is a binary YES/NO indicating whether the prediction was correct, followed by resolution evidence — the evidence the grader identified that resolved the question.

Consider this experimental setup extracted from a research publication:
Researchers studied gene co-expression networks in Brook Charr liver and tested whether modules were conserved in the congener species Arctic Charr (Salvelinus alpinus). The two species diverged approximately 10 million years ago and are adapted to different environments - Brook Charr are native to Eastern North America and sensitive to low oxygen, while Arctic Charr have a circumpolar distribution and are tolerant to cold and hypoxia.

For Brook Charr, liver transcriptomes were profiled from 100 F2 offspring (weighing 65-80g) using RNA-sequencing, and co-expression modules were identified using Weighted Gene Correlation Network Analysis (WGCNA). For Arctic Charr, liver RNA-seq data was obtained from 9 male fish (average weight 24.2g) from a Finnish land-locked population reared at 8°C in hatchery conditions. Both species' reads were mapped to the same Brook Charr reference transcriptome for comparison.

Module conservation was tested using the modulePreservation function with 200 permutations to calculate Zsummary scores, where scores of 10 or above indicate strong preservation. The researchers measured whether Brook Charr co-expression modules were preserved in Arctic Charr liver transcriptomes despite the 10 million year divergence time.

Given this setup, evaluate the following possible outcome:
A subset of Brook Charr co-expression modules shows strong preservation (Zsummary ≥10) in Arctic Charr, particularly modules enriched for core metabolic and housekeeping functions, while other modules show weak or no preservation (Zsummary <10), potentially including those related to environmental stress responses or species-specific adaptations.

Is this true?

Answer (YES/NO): YES